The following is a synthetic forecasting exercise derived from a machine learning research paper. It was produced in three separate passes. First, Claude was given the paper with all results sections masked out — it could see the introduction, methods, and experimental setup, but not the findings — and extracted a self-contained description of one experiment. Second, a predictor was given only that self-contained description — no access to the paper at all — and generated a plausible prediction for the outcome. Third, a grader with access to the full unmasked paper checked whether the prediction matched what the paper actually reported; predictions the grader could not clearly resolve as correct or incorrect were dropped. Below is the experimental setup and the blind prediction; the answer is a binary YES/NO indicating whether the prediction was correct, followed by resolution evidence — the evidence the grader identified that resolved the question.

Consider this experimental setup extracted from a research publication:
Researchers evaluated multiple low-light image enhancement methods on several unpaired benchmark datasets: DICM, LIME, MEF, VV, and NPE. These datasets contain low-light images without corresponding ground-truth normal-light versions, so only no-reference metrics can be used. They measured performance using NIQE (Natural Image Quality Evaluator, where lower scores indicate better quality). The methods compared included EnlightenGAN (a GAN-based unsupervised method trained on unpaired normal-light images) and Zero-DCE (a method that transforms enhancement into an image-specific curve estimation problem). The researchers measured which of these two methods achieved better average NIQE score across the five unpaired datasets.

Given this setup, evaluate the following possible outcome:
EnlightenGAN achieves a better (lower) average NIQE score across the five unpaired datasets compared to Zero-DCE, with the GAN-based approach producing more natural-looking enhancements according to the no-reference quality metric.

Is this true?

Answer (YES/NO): YES